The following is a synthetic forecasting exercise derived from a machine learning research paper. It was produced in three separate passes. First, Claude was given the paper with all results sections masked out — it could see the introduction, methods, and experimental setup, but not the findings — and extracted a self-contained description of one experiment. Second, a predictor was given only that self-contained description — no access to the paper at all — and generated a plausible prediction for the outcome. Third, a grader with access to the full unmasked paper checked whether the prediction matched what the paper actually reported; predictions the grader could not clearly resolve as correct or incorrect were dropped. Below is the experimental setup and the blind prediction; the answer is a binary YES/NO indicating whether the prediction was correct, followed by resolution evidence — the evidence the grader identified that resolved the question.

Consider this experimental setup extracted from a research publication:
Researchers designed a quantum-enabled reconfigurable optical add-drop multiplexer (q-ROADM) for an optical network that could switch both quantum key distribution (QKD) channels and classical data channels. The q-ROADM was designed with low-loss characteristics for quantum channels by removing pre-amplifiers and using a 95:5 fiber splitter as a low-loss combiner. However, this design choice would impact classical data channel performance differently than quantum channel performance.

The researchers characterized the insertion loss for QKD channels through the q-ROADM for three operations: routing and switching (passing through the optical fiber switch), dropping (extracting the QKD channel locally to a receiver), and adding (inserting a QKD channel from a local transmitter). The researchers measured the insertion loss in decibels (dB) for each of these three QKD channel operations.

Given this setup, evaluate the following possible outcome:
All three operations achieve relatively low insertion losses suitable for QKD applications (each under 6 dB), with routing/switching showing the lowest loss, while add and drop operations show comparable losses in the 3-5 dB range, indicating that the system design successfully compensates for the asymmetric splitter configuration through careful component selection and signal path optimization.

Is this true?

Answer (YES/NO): NO